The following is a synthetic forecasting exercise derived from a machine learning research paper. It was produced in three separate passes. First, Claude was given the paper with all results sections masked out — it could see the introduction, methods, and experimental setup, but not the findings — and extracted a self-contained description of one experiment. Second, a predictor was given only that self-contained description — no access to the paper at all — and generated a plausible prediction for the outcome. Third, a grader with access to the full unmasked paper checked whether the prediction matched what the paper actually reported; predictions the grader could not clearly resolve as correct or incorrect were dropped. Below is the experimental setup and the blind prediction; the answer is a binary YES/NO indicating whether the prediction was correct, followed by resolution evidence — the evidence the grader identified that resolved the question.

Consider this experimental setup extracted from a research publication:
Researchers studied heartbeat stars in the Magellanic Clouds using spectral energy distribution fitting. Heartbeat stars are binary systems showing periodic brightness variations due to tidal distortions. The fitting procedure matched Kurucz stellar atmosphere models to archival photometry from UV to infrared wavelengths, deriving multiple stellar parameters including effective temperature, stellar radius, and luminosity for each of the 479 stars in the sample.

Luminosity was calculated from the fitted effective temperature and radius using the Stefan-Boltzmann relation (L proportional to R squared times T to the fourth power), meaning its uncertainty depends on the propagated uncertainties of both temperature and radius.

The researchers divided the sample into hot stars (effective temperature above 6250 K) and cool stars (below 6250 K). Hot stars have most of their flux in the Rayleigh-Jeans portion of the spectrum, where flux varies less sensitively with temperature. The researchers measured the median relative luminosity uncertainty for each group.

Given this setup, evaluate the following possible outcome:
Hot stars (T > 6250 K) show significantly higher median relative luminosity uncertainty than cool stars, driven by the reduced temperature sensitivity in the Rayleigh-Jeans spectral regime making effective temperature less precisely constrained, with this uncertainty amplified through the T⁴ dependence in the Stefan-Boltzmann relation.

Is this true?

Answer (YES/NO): YES